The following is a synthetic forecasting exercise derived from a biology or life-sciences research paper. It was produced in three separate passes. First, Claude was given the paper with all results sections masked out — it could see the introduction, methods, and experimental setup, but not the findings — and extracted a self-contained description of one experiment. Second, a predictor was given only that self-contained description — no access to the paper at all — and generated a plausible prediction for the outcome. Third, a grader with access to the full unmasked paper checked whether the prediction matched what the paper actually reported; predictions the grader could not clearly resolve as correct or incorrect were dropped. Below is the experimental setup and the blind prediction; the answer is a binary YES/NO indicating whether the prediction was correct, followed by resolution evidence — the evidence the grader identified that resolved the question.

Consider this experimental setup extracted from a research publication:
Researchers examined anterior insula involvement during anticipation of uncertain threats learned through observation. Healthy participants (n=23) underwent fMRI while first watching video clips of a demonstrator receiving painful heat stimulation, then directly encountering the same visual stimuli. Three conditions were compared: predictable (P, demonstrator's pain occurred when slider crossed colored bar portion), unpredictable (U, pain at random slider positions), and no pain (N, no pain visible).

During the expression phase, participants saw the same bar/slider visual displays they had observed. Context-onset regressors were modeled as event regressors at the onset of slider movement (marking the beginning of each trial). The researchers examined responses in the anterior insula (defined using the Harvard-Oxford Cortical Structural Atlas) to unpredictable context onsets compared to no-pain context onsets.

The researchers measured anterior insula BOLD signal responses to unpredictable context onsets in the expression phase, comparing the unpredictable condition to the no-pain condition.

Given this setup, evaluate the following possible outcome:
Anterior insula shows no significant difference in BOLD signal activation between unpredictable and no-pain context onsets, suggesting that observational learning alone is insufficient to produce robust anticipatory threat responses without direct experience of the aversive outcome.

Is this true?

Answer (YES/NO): YES